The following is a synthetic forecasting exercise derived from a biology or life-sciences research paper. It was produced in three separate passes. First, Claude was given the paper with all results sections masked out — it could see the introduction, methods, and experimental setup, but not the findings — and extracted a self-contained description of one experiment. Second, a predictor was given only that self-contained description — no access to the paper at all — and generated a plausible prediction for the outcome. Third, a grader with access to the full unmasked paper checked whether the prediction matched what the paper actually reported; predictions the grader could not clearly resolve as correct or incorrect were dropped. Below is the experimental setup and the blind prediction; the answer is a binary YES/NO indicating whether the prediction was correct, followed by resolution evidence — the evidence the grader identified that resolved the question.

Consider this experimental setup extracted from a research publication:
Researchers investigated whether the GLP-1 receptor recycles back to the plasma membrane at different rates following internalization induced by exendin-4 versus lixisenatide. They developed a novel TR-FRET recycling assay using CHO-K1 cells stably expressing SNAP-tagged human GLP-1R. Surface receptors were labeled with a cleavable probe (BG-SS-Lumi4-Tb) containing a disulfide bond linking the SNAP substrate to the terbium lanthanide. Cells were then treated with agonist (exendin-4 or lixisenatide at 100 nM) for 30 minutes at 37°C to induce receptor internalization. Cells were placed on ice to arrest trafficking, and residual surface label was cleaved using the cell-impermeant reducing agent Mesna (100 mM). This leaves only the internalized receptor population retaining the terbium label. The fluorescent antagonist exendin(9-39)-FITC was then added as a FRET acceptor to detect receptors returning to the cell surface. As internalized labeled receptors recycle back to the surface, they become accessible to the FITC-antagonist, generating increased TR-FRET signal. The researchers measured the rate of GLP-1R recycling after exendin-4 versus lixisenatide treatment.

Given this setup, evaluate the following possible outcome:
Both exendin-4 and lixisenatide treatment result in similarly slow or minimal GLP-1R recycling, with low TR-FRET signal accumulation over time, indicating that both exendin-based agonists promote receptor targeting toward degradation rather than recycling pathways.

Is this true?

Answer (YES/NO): NO